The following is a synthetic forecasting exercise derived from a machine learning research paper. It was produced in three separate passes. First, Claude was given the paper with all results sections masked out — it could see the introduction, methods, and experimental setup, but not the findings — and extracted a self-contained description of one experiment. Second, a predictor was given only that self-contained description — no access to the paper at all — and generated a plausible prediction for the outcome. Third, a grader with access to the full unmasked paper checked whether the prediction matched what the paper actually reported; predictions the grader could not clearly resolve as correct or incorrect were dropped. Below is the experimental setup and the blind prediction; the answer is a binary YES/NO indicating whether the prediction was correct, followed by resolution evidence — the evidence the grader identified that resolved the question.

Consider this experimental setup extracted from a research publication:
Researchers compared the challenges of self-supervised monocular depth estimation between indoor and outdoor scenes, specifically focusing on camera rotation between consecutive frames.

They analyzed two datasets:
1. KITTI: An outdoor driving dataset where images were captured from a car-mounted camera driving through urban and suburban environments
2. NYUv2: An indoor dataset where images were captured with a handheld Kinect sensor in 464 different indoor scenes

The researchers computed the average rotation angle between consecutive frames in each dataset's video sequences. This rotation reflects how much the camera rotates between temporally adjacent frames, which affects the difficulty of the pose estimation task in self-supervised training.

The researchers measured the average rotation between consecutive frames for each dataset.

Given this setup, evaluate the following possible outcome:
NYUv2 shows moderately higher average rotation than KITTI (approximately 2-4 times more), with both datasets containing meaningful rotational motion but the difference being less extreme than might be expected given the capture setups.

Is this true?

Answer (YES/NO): NO